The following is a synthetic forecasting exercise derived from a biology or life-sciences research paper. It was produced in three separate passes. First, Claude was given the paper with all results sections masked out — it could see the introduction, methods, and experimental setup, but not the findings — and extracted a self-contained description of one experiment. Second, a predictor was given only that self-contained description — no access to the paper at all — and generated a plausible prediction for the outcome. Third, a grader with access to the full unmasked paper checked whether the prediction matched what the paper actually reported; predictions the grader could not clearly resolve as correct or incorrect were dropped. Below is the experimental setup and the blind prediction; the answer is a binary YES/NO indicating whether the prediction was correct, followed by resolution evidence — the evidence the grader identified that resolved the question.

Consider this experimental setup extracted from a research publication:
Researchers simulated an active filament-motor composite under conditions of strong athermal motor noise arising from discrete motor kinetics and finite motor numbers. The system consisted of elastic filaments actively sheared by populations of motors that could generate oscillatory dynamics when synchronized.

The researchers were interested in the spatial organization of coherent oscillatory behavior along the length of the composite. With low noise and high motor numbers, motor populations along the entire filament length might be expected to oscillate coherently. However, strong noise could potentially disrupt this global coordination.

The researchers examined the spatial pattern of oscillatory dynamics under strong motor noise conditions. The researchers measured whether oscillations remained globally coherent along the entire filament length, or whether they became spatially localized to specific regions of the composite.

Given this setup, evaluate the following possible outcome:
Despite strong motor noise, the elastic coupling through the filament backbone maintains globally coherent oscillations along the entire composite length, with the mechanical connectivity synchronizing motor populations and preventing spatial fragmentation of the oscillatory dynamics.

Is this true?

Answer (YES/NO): NO